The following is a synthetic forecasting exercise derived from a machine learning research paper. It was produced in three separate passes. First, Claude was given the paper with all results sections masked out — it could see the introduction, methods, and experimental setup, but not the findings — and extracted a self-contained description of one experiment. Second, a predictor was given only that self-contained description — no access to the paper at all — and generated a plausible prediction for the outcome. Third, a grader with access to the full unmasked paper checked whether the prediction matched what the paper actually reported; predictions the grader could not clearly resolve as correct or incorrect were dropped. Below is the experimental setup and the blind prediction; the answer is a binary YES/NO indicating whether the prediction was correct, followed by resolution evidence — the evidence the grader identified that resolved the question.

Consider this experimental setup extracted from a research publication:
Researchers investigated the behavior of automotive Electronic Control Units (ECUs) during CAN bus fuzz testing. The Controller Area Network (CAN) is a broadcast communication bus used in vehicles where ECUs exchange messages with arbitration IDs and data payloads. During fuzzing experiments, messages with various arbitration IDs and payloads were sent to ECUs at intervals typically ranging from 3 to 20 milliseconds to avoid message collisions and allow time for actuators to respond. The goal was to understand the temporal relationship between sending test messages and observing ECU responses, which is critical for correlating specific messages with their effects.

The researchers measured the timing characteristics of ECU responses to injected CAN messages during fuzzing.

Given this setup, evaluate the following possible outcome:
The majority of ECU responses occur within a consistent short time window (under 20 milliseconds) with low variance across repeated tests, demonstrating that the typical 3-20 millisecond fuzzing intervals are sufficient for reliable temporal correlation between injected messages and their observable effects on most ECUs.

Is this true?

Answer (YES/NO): NO